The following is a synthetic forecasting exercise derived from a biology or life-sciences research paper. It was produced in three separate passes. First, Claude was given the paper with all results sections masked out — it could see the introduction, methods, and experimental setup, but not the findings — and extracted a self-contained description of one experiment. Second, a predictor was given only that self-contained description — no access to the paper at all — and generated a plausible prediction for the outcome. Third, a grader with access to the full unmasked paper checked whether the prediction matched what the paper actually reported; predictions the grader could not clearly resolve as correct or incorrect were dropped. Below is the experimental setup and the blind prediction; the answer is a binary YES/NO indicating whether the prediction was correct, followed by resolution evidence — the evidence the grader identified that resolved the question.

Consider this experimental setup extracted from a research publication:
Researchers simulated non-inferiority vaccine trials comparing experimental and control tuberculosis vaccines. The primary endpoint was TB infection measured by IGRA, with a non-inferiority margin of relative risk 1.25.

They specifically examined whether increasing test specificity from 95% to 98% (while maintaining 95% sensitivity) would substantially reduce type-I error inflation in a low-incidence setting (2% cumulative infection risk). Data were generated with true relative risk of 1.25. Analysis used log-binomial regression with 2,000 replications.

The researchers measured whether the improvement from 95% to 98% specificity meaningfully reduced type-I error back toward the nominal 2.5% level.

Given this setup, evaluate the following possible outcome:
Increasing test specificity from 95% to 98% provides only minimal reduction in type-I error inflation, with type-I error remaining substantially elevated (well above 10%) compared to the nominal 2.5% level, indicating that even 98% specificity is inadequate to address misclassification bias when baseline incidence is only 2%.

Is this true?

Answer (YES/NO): NO